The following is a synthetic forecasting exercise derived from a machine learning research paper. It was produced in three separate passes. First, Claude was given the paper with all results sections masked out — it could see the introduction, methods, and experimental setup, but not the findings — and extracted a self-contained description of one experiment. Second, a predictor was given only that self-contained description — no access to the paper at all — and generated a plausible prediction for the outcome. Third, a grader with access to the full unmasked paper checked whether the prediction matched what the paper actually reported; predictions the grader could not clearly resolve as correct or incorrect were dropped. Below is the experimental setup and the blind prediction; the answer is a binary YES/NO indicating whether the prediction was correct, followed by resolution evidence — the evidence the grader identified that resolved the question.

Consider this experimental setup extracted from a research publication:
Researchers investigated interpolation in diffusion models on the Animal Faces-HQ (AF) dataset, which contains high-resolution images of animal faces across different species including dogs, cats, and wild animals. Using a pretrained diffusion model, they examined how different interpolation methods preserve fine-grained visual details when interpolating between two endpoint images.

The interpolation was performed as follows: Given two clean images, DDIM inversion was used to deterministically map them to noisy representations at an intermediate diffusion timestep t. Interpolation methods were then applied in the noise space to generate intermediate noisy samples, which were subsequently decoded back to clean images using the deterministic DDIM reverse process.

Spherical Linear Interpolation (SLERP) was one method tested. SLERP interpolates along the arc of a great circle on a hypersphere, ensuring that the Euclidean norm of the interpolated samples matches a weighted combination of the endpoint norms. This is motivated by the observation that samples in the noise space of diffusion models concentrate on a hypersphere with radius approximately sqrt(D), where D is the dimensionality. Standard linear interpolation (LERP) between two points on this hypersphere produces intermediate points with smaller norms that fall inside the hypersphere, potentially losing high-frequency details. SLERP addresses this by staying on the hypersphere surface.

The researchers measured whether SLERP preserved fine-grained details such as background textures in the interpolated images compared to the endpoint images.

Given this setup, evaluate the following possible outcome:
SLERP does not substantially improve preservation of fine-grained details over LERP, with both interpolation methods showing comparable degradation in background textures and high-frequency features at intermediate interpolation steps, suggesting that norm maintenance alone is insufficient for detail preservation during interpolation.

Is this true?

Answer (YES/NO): NO